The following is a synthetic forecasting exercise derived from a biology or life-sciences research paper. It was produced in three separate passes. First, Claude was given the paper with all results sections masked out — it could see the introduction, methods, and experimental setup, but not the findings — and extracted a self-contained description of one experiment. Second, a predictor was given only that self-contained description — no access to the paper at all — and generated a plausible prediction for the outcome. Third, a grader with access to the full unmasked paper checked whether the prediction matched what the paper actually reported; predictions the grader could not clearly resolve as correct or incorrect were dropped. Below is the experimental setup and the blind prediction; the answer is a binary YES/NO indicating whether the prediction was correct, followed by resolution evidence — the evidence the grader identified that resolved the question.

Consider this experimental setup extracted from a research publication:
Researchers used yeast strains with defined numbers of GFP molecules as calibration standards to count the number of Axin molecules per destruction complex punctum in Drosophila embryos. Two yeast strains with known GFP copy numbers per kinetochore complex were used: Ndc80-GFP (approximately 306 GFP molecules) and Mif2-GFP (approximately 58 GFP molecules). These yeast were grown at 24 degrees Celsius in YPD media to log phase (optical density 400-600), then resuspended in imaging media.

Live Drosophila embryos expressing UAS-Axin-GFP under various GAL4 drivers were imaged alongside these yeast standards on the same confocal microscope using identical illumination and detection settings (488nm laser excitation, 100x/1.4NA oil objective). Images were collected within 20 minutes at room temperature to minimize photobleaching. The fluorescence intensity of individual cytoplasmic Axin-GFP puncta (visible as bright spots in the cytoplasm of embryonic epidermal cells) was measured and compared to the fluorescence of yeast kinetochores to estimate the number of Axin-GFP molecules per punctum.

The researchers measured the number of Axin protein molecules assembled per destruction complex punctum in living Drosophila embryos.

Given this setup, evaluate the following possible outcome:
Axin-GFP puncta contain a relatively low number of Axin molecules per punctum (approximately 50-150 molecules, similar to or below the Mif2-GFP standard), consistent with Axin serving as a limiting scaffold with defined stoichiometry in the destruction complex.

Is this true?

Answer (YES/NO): NO